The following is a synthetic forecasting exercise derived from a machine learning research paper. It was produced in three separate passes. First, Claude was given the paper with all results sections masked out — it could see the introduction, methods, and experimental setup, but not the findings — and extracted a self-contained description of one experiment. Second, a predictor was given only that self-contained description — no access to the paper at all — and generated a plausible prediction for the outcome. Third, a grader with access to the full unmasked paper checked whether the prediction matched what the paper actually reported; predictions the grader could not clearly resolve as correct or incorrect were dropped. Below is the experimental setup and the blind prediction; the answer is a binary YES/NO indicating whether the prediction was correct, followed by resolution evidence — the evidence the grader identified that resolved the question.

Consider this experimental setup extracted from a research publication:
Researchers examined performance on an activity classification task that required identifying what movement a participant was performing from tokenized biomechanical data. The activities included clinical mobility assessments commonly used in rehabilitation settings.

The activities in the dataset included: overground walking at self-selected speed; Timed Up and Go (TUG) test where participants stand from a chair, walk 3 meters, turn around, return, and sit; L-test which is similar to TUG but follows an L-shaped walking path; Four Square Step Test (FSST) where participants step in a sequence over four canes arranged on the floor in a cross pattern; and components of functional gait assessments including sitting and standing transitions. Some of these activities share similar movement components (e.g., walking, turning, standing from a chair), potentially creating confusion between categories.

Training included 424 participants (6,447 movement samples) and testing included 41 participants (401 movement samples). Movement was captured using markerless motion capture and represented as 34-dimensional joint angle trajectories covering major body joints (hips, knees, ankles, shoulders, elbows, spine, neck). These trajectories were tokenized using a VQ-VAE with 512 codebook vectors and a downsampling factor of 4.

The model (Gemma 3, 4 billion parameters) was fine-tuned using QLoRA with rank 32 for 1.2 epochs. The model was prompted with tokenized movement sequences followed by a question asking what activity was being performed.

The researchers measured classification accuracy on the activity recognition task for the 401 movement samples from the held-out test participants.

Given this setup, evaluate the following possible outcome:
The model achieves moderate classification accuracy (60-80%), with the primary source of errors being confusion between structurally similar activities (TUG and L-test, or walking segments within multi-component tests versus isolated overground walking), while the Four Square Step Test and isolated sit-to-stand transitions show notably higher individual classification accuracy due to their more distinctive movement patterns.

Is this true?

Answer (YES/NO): NO